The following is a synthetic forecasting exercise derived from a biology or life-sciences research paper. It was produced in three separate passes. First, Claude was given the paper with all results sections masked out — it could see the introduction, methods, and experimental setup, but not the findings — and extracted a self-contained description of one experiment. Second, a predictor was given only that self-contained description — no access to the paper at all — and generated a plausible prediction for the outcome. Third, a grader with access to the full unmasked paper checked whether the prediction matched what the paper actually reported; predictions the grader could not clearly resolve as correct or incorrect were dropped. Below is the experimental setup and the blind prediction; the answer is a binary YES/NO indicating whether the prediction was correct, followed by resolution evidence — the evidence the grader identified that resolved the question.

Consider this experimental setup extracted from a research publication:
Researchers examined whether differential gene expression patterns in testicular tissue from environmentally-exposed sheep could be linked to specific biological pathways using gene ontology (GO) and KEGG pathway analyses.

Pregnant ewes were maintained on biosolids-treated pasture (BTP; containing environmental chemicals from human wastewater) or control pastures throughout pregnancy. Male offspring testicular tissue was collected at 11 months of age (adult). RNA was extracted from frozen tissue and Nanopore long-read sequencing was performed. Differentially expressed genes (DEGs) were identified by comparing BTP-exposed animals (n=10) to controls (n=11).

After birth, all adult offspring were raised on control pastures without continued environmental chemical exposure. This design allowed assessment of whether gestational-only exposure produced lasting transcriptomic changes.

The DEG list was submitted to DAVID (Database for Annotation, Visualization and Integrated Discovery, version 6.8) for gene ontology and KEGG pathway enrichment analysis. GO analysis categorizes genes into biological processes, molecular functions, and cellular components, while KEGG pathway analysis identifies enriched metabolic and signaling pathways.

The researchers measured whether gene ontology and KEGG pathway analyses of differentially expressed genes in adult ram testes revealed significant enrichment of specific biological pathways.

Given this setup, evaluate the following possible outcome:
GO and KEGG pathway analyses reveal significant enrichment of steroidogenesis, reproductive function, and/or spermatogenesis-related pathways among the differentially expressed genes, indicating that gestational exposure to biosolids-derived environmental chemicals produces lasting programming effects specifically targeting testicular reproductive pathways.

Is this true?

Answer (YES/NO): NO